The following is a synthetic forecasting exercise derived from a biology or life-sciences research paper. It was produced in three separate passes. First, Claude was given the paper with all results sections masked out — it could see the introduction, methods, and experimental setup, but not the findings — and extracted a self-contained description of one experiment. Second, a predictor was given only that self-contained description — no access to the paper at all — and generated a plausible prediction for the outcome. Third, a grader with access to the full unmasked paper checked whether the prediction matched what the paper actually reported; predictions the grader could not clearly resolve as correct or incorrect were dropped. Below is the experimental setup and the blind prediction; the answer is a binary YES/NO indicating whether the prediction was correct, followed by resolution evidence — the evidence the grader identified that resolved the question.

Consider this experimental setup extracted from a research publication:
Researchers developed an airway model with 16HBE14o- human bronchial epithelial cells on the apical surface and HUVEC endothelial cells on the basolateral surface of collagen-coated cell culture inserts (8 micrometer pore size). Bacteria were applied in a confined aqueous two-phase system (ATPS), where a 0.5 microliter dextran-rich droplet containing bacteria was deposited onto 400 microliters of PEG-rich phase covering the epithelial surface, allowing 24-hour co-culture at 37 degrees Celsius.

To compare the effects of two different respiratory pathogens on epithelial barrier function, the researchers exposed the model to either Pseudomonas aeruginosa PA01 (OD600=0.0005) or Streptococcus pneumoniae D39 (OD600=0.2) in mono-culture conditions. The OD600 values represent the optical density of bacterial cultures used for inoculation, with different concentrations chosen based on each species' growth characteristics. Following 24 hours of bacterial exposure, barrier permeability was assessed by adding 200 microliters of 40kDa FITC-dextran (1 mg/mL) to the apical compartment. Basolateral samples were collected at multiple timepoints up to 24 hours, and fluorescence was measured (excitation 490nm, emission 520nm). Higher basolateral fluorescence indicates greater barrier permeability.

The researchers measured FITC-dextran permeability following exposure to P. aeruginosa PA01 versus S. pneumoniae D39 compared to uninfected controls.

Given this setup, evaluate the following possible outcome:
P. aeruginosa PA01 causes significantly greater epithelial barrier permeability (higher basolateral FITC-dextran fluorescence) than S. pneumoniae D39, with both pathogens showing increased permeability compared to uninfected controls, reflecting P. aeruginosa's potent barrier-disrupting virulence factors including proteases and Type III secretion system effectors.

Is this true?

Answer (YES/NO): NO